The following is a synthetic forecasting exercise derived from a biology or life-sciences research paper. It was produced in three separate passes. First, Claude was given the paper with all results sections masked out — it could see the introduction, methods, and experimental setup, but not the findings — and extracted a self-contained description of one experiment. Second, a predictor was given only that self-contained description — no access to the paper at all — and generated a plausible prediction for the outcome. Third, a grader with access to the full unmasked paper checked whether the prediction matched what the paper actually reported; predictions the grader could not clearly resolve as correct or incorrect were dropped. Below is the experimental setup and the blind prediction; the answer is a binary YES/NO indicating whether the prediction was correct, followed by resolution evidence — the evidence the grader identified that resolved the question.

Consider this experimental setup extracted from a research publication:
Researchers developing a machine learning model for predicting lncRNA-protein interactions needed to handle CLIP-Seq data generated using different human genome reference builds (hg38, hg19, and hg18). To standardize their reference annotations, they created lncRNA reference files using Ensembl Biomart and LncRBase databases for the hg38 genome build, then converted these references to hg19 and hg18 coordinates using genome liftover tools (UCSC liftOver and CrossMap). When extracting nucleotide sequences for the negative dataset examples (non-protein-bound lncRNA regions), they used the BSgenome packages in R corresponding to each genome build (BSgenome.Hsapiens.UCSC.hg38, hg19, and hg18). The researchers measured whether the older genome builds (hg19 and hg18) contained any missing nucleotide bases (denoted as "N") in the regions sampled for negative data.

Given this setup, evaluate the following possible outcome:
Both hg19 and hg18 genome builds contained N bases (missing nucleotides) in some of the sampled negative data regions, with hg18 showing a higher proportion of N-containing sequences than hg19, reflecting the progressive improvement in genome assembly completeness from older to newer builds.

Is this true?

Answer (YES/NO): NO